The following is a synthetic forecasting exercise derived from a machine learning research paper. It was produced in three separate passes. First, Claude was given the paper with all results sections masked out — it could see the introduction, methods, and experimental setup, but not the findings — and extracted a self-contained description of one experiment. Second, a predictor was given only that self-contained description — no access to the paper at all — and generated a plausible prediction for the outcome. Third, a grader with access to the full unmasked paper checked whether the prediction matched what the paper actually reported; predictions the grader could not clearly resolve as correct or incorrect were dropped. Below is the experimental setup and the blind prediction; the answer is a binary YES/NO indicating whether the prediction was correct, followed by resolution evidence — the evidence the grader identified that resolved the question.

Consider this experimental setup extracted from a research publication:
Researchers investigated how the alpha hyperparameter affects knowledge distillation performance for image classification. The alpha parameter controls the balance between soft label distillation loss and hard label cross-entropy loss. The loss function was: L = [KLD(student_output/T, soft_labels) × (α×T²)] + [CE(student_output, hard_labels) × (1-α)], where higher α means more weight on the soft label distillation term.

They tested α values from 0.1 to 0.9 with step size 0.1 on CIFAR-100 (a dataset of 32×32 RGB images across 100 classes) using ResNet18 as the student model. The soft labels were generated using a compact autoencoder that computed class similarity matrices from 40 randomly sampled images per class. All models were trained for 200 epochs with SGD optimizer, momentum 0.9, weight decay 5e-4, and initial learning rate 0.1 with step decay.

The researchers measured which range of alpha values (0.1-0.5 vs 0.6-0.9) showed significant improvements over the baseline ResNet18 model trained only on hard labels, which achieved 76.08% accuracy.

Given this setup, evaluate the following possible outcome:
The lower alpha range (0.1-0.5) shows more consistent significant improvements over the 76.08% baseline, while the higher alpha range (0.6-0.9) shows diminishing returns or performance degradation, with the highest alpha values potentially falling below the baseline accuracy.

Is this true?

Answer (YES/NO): NO